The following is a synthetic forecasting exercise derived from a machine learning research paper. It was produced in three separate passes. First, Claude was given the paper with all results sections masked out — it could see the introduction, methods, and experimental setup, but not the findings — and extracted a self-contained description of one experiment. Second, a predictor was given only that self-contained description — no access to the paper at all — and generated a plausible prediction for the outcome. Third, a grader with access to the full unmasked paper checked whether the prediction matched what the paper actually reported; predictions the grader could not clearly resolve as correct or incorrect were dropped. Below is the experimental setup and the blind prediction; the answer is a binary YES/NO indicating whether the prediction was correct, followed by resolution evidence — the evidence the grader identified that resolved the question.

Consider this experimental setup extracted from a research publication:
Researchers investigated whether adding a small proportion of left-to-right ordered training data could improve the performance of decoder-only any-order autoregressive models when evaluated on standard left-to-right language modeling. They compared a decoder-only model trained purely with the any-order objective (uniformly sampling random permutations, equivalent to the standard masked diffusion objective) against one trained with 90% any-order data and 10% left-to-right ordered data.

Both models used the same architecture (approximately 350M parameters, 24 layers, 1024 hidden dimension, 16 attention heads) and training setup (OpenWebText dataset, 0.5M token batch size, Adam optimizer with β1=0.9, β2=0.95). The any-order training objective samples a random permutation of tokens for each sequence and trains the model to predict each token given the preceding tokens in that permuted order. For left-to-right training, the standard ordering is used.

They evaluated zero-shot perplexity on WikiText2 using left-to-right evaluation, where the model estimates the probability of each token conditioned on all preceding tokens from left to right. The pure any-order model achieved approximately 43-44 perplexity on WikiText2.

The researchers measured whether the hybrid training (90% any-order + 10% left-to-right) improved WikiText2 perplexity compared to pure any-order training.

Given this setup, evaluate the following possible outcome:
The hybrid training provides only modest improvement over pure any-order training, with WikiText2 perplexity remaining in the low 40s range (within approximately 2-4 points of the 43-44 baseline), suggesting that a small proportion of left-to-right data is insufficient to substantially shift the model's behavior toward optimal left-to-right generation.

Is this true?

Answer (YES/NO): NO